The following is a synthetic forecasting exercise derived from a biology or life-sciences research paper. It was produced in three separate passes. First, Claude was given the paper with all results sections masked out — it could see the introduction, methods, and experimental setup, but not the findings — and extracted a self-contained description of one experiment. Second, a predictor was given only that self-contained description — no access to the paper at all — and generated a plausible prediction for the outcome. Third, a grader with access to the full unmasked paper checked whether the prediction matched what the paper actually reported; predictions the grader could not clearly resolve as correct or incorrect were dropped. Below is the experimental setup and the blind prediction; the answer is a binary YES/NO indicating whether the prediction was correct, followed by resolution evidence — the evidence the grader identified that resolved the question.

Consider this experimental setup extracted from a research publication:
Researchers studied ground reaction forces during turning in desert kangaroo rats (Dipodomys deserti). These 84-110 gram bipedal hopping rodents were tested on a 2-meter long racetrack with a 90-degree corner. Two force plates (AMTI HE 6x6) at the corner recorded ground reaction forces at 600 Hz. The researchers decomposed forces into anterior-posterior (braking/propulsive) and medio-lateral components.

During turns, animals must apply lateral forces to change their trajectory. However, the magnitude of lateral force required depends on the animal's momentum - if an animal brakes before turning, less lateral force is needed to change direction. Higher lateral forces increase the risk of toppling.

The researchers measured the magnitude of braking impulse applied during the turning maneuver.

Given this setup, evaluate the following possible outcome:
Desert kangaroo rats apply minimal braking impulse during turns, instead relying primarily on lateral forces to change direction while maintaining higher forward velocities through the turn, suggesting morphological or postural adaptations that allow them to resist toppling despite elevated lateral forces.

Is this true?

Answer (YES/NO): NO